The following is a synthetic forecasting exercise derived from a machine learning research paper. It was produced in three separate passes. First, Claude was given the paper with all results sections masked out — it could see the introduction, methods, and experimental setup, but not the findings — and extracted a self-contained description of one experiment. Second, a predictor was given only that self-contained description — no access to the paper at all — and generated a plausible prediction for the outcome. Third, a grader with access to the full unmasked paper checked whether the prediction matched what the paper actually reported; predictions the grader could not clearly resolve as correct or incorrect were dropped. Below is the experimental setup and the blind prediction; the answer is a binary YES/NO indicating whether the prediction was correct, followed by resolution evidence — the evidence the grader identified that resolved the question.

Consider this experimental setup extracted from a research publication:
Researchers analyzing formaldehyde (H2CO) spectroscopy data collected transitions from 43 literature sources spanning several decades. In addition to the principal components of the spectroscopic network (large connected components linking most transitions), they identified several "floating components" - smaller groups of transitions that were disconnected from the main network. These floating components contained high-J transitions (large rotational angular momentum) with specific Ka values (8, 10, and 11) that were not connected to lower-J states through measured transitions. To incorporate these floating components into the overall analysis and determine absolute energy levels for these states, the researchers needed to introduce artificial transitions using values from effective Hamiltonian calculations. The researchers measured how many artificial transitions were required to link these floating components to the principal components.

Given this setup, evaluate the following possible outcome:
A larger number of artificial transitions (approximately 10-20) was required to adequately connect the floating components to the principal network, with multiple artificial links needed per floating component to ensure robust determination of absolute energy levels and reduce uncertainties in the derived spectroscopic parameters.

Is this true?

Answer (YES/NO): YES